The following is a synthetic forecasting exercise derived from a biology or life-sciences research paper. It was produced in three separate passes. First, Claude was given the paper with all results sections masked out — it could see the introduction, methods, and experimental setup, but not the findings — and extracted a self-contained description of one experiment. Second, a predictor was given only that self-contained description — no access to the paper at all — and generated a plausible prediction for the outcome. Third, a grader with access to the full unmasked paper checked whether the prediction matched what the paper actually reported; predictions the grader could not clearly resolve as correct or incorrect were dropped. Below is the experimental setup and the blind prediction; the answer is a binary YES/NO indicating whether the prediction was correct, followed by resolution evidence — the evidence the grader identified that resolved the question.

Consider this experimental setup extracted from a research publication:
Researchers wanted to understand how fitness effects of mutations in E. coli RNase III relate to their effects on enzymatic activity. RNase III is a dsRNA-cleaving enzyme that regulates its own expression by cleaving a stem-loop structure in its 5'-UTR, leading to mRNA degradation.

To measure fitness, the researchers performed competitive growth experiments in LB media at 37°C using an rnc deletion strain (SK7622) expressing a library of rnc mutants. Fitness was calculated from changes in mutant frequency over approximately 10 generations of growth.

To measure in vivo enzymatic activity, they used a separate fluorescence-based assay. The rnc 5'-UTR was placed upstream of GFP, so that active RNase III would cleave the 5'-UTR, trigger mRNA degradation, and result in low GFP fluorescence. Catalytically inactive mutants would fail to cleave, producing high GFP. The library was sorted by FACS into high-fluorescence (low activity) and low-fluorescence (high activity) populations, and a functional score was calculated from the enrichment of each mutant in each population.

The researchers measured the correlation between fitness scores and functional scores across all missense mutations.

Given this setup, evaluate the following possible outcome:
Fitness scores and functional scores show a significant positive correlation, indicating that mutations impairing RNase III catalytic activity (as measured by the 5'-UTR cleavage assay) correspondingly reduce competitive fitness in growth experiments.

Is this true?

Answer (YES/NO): YES